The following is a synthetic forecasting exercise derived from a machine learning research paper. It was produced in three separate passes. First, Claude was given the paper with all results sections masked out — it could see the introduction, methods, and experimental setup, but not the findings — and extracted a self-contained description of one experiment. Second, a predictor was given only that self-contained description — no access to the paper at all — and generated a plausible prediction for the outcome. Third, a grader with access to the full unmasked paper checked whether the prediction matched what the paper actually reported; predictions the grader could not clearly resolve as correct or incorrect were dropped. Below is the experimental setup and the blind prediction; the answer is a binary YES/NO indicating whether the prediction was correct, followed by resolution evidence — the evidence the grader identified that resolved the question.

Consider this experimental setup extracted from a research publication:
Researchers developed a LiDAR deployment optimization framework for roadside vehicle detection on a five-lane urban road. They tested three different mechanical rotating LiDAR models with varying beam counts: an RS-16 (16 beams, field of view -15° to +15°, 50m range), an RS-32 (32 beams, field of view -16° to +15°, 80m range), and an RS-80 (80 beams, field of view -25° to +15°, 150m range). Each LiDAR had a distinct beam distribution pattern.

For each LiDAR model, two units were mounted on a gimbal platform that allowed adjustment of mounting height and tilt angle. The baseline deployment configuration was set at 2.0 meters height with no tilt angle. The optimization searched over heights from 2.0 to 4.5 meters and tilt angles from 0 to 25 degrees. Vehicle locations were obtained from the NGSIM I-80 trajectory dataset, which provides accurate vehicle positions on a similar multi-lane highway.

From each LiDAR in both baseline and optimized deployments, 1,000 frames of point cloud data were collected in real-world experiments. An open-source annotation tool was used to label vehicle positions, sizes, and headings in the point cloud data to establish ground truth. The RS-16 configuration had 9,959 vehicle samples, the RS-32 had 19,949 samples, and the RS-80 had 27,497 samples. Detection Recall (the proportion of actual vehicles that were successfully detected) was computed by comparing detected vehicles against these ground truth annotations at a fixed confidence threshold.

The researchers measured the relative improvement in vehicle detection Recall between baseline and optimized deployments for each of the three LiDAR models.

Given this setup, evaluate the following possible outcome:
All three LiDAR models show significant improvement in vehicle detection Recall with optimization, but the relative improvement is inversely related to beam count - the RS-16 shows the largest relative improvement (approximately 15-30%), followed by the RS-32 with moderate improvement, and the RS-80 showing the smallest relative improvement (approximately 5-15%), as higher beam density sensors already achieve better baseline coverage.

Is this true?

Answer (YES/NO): NO